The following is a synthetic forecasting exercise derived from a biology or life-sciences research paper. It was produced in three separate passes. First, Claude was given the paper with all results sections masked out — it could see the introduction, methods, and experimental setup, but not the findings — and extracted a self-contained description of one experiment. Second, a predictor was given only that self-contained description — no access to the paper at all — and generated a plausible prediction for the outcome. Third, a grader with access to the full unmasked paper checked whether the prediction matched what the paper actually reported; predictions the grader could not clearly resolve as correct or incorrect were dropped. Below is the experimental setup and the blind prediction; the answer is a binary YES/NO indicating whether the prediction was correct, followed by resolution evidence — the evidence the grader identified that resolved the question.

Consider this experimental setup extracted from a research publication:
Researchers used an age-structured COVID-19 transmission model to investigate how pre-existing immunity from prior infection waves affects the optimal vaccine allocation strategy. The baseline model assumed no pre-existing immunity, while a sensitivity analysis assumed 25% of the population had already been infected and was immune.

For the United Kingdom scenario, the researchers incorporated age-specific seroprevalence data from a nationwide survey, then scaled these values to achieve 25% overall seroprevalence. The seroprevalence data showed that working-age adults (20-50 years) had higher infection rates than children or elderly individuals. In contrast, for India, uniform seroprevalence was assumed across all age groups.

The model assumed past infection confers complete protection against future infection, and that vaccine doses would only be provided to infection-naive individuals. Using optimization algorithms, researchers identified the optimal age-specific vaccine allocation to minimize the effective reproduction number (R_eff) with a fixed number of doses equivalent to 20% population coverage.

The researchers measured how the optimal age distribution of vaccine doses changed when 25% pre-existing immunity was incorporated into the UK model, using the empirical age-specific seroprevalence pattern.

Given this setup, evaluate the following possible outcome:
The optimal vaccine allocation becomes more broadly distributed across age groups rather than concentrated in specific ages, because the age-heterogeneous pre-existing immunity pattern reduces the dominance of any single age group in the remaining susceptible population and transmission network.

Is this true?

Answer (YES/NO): NO